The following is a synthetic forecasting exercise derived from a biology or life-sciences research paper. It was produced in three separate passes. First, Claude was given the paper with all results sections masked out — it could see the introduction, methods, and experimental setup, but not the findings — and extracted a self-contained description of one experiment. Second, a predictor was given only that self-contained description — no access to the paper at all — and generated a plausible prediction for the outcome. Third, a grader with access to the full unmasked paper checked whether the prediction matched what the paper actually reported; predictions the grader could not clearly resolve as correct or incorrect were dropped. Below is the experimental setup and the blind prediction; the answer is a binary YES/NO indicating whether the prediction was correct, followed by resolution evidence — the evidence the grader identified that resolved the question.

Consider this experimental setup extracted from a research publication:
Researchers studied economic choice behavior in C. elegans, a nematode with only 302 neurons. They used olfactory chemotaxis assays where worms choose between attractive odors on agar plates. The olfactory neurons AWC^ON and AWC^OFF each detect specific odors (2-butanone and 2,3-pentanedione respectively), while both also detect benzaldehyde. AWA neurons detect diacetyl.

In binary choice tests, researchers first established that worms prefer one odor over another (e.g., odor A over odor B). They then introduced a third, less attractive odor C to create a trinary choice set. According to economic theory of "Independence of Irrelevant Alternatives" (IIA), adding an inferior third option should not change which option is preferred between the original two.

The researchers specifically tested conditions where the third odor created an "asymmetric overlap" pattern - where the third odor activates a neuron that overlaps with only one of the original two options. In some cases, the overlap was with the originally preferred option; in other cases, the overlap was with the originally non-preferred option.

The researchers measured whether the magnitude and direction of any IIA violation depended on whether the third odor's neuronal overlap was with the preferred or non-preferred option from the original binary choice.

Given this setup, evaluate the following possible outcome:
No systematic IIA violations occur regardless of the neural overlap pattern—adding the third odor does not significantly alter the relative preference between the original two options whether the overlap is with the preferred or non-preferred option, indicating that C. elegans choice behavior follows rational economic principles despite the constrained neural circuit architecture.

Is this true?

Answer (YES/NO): NO